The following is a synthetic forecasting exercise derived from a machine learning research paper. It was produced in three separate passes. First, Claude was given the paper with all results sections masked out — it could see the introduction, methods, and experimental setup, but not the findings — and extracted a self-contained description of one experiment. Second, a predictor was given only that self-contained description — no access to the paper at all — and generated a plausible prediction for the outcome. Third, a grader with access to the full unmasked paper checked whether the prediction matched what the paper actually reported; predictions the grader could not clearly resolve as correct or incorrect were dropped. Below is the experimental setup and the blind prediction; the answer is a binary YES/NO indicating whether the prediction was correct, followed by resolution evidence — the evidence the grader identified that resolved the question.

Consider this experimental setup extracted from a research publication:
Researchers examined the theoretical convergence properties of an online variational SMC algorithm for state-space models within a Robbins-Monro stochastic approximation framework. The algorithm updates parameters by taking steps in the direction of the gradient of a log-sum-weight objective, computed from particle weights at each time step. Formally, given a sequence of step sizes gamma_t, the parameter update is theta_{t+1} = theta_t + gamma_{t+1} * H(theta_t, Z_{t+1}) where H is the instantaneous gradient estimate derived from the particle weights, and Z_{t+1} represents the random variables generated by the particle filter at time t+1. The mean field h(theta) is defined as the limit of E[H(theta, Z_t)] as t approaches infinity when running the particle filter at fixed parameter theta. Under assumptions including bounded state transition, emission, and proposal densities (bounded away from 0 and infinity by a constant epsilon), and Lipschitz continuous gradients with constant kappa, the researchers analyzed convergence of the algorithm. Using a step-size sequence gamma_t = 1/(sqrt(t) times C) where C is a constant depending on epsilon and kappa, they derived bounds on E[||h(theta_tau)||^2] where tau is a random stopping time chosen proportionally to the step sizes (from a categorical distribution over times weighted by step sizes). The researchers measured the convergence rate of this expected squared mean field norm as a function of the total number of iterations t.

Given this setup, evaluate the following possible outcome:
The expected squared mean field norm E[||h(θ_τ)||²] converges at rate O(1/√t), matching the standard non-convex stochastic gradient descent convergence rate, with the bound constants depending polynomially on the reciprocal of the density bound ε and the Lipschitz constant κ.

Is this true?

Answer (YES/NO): NO